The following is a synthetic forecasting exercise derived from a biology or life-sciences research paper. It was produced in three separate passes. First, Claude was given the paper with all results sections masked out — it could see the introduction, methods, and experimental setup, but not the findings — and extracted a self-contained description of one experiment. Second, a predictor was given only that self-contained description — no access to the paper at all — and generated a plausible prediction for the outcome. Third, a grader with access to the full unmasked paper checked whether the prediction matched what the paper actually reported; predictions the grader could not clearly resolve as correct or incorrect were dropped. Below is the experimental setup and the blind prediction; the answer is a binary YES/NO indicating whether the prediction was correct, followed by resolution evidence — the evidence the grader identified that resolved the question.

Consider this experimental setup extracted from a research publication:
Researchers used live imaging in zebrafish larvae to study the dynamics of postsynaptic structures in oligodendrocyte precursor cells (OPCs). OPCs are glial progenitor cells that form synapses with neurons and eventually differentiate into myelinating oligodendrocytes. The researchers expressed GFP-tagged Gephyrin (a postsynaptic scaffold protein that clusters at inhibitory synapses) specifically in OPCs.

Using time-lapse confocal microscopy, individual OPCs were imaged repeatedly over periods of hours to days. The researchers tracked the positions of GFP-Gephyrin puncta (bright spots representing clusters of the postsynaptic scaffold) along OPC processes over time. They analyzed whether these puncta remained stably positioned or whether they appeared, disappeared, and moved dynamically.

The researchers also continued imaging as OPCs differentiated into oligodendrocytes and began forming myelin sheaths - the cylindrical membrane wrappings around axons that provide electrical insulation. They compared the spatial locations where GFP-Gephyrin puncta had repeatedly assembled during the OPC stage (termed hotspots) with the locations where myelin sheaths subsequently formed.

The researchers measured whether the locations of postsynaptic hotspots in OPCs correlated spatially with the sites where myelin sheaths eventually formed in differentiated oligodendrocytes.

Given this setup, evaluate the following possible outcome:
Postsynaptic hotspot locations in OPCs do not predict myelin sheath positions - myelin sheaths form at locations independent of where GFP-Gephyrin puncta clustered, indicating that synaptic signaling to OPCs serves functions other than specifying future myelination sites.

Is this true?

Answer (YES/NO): NO